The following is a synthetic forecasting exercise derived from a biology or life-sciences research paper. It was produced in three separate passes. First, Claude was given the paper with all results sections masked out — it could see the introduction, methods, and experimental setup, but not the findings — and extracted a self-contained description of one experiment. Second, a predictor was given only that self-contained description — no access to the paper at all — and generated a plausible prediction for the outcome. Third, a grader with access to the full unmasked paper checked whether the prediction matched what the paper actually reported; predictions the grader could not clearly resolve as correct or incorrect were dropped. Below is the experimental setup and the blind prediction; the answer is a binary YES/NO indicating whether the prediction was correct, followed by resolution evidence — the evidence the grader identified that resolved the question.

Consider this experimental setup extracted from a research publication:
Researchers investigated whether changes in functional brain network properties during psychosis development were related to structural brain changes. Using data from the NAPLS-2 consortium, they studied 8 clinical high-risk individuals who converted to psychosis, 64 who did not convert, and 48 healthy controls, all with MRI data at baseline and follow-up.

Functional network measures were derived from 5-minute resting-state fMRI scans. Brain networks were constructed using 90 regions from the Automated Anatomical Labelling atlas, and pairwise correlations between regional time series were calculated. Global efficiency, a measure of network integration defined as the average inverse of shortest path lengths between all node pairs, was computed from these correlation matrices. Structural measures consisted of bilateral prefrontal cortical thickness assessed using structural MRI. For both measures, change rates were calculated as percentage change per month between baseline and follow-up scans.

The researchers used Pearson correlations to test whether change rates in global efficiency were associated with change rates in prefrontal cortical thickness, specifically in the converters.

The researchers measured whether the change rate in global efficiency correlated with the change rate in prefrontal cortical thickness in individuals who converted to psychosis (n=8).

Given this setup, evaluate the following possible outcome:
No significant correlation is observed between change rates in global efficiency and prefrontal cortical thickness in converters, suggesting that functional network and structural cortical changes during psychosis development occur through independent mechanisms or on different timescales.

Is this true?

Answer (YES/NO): NO